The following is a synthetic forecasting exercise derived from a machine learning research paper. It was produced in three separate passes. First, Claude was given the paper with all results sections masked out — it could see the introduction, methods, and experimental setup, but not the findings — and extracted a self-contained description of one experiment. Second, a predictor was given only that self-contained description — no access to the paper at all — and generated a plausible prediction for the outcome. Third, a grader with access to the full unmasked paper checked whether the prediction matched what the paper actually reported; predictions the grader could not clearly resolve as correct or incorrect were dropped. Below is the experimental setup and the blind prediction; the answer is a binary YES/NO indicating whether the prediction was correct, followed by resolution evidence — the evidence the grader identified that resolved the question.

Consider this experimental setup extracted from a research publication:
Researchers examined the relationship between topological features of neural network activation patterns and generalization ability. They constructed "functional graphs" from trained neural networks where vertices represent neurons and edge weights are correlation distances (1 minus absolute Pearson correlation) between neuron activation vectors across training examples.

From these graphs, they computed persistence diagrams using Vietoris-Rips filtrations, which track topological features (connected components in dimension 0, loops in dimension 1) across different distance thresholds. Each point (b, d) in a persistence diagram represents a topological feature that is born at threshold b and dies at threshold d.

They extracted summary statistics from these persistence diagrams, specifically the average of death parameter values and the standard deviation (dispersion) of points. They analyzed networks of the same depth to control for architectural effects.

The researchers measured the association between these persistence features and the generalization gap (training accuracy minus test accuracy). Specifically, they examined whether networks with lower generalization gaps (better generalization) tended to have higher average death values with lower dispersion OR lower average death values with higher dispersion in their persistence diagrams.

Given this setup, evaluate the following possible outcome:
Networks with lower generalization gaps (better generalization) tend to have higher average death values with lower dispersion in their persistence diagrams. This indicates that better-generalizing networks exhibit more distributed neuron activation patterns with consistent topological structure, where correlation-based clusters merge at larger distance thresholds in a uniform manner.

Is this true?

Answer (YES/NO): YES